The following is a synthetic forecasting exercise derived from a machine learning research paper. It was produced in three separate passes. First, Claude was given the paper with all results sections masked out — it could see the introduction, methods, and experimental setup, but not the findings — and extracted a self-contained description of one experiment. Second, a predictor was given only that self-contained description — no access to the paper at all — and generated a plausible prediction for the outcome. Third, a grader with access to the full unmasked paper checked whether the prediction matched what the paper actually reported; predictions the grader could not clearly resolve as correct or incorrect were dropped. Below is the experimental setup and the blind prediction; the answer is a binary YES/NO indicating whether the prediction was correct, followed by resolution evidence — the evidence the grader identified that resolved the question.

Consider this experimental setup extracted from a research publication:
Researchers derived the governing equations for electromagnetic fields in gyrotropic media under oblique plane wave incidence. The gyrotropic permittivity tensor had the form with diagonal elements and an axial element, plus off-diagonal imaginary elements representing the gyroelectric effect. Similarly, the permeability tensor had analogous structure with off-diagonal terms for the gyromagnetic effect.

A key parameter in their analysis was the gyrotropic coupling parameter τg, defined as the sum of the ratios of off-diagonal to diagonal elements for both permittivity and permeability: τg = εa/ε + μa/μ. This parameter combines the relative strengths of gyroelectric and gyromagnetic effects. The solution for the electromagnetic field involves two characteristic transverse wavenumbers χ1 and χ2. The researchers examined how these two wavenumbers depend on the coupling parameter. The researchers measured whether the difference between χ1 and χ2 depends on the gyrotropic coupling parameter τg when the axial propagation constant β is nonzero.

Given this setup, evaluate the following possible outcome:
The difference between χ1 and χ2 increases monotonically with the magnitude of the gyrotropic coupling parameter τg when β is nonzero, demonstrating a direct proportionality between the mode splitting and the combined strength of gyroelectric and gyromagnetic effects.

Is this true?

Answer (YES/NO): NO